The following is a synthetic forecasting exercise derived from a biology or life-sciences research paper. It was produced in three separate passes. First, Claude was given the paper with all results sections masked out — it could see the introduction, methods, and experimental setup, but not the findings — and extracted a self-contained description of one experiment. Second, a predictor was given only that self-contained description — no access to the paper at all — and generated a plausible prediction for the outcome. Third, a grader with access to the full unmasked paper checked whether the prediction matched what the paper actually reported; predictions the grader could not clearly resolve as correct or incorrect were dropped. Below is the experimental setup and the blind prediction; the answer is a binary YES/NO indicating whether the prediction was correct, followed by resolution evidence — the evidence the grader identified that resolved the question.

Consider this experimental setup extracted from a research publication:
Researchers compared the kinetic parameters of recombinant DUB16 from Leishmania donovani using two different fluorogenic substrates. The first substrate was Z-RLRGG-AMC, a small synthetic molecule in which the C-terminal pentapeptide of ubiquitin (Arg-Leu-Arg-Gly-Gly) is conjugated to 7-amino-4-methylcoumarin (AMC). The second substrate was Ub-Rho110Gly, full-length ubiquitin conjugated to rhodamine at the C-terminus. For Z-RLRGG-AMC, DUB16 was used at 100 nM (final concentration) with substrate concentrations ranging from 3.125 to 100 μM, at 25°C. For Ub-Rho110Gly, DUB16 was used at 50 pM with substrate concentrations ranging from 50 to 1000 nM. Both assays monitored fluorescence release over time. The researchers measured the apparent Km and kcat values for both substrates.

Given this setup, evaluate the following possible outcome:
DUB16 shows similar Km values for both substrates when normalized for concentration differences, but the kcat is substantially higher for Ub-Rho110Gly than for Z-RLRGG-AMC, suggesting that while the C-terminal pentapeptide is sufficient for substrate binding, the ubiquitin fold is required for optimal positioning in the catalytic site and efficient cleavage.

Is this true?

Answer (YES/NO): NO